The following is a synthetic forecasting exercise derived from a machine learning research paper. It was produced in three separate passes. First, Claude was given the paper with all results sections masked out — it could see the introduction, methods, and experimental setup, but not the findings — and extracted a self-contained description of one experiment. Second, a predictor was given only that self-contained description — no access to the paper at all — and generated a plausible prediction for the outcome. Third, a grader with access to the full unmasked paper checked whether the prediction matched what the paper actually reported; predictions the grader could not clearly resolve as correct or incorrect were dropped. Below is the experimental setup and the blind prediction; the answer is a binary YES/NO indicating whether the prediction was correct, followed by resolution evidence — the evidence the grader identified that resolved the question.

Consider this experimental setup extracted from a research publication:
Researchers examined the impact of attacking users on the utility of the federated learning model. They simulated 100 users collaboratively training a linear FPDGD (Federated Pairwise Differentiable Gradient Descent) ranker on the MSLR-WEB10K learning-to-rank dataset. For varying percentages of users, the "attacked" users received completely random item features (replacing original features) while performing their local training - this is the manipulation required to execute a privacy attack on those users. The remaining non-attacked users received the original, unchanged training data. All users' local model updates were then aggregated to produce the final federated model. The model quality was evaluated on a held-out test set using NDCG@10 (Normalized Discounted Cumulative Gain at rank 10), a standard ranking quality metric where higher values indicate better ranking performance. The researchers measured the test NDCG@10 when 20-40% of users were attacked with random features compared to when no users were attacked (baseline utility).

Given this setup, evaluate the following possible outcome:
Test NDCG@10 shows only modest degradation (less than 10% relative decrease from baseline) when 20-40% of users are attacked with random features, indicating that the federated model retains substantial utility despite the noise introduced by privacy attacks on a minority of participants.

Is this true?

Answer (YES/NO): NO